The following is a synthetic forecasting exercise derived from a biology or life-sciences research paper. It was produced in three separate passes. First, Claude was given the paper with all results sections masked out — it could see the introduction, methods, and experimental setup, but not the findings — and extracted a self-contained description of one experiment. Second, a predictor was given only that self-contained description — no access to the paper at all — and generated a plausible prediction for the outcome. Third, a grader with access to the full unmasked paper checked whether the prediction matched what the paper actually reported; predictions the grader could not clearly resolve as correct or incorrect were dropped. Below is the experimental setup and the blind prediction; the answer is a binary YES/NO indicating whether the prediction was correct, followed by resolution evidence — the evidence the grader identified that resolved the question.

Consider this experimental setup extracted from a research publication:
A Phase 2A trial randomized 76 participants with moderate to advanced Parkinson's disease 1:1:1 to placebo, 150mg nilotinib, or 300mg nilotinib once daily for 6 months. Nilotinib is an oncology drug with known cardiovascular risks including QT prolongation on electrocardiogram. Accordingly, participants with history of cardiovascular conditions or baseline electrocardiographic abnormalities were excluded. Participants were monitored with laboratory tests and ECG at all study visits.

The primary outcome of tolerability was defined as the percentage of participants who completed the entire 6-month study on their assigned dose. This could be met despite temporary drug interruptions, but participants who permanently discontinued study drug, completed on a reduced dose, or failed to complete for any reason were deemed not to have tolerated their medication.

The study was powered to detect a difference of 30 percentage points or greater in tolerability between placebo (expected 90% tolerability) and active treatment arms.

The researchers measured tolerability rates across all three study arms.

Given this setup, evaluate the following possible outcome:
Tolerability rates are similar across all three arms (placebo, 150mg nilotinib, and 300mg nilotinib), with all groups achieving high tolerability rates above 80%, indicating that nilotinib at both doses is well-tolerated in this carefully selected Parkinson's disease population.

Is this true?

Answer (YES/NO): NO